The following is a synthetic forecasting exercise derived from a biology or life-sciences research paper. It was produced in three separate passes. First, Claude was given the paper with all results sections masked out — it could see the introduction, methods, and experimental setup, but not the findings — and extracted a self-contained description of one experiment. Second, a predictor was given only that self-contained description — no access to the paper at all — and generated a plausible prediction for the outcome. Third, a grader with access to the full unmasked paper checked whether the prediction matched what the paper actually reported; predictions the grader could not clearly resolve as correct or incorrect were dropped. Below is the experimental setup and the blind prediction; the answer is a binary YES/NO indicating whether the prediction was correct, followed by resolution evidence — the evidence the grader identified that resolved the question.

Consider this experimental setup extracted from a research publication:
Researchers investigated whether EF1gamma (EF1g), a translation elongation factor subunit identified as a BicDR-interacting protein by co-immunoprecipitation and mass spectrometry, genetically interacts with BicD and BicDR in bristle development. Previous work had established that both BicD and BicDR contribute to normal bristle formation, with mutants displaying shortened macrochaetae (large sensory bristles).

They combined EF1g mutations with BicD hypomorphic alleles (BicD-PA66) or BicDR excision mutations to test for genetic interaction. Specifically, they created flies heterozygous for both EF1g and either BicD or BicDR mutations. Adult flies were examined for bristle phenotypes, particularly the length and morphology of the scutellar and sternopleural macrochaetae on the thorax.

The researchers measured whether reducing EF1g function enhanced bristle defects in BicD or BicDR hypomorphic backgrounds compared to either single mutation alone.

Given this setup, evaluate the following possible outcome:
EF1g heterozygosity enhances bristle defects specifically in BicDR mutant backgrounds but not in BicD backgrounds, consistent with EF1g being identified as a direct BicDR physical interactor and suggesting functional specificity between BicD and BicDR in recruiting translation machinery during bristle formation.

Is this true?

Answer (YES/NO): NO